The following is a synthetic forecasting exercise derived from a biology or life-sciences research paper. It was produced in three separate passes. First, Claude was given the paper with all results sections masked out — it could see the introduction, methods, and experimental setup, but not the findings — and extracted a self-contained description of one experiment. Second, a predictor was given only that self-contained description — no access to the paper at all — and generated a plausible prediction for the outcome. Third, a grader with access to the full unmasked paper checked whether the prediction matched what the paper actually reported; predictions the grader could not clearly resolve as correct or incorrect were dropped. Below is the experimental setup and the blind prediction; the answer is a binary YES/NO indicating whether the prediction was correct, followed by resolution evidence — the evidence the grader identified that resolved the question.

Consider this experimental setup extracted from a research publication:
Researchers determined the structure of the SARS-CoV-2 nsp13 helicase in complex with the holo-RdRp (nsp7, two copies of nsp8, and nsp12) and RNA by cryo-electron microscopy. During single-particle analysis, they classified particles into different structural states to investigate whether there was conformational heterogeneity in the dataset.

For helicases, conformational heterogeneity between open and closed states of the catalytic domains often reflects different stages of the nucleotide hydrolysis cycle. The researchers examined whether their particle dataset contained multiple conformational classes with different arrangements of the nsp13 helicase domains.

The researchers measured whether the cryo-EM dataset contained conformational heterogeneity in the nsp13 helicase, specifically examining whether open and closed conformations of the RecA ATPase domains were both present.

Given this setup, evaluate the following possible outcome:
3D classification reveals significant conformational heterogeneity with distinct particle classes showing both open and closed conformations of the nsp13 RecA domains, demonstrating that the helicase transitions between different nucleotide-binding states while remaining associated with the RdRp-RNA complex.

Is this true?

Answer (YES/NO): NO